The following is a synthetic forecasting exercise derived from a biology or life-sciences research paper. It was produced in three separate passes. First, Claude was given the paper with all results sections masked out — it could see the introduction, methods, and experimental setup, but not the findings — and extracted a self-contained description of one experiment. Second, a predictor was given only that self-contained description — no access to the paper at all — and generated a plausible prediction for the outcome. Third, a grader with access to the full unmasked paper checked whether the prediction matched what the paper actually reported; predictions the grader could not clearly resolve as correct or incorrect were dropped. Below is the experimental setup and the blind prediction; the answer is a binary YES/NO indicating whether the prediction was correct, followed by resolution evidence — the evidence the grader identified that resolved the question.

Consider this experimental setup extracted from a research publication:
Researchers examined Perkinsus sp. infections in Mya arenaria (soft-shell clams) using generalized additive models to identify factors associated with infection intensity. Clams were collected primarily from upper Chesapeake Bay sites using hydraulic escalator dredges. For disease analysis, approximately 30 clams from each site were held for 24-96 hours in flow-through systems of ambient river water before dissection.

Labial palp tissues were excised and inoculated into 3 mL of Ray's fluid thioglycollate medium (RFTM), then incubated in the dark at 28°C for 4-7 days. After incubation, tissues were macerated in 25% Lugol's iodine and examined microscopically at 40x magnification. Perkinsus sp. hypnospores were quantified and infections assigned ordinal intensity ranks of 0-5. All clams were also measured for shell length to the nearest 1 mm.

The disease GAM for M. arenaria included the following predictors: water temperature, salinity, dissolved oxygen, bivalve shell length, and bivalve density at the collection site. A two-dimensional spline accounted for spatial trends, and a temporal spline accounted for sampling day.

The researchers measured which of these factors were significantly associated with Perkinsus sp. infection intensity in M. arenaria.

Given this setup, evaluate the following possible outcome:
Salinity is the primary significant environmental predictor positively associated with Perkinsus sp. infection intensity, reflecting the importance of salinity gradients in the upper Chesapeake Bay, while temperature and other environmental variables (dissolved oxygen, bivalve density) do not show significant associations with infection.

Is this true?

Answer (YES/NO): NO